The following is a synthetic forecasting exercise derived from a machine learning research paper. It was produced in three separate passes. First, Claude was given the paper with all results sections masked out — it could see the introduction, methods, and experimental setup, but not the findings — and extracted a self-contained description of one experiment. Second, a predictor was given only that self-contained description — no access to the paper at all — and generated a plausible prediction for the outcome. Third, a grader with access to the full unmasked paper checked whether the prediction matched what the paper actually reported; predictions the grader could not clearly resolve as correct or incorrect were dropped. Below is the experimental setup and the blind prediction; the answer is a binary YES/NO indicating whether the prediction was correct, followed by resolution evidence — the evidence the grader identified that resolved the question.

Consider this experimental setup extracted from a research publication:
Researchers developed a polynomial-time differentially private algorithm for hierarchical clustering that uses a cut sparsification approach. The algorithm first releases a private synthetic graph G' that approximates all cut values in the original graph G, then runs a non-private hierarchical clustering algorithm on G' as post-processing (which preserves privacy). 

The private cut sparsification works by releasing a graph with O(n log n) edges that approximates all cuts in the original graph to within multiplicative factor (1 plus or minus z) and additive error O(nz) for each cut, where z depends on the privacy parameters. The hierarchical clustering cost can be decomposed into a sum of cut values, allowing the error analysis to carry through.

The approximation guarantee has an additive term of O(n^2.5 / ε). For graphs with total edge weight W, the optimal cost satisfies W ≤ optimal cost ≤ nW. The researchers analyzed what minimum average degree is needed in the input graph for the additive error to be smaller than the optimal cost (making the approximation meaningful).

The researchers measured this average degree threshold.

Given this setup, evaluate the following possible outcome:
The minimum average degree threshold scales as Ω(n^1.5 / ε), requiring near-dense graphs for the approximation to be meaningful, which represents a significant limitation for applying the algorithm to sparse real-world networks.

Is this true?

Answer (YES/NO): NO